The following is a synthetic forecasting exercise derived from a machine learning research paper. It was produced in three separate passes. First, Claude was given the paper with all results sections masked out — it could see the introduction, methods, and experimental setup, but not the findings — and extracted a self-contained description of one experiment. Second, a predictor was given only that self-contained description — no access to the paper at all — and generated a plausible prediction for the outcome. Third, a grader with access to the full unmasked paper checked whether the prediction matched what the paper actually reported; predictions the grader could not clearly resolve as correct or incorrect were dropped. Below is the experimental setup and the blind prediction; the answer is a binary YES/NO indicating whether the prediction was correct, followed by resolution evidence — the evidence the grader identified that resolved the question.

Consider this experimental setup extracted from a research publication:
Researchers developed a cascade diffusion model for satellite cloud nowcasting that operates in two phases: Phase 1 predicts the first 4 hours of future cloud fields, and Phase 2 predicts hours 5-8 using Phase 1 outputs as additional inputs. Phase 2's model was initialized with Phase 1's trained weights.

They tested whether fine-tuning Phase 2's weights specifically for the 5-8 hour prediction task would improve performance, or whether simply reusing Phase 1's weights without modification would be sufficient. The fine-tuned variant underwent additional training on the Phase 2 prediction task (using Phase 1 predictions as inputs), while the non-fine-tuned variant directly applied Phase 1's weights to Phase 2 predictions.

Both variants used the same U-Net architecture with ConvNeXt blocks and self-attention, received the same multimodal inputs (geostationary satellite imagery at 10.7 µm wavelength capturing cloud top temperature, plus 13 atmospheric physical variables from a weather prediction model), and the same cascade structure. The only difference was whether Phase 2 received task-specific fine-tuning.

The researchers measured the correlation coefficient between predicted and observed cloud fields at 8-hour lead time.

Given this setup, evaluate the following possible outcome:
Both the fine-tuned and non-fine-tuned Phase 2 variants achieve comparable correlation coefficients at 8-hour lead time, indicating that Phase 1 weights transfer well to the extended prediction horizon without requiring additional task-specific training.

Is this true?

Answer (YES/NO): NO